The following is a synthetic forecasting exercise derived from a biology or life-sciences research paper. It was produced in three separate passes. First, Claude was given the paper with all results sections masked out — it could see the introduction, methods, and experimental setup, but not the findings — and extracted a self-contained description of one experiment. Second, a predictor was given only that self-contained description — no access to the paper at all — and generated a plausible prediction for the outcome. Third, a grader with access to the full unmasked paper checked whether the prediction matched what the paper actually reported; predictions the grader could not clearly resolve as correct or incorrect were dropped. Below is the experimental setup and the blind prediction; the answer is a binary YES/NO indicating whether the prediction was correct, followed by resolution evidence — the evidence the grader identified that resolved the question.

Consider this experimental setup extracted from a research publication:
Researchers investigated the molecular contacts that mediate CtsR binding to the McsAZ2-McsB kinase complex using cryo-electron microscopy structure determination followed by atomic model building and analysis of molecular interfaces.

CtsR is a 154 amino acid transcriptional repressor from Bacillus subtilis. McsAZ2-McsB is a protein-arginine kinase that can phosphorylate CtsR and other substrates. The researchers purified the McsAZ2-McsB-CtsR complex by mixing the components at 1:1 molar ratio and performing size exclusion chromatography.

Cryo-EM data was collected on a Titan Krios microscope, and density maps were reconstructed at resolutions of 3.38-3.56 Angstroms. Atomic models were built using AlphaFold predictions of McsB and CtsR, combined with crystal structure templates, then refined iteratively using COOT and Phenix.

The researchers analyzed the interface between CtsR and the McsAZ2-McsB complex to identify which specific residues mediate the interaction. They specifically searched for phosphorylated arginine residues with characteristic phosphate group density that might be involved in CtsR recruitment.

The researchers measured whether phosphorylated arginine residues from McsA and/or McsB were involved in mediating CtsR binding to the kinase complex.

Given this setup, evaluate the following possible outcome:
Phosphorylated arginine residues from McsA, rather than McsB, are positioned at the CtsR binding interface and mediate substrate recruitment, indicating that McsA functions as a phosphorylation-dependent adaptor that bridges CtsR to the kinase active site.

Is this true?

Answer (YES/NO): NO